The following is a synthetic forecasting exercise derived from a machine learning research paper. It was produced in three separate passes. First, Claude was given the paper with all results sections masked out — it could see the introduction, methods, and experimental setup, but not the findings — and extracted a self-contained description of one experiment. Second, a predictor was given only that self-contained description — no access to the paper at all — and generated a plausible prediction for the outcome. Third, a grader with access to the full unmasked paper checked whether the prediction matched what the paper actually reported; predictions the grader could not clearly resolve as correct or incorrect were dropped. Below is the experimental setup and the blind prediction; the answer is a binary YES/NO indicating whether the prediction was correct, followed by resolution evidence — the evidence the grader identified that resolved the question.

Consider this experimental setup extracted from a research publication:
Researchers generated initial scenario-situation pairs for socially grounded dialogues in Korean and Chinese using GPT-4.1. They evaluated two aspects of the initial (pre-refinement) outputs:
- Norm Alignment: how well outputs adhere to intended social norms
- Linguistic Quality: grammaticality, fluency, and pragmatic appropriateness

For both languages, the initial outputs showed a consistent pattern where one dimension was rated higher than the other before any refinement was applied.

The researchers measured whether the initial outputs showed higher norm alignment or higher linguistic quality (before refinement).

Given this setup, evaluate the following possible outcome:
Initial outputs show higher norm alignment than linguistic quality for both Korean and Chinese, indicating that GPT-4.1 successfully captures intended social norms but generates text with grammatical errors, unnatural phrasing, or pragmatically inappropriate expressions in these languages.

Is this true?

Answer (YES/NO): YES